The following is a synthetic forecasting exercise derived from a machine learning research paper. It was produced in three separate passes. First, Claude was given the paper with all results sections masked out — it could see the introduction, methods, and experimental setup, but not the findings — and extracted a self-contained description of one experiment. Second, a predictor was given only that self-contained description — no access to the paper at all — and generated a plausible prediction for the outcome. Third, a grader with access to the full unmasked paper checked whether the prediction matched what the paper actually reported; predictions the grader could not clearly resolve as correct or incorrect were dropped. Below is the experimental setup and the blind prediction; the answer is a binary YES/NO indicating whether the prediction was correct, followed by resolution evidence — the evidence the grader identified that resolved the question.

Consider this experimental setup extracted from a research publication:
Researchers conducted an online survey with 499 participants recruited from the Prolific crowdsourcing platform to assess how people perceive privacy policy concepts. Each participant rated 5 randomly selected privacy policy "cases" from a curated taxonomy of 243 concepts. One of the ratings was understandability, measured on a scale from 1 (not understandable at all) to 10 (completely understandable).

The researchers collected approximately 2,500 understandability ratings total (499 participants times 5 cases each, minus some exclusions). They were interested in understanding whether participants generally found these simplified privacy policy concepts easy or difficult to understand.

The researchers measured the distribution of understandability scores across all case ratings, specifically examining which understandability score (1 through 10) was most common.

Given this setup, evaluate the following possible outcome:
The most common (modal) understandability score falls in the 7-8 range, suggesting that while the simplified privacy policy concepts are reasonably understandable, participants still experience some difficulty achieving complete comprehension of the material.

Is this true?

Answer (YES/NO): NO